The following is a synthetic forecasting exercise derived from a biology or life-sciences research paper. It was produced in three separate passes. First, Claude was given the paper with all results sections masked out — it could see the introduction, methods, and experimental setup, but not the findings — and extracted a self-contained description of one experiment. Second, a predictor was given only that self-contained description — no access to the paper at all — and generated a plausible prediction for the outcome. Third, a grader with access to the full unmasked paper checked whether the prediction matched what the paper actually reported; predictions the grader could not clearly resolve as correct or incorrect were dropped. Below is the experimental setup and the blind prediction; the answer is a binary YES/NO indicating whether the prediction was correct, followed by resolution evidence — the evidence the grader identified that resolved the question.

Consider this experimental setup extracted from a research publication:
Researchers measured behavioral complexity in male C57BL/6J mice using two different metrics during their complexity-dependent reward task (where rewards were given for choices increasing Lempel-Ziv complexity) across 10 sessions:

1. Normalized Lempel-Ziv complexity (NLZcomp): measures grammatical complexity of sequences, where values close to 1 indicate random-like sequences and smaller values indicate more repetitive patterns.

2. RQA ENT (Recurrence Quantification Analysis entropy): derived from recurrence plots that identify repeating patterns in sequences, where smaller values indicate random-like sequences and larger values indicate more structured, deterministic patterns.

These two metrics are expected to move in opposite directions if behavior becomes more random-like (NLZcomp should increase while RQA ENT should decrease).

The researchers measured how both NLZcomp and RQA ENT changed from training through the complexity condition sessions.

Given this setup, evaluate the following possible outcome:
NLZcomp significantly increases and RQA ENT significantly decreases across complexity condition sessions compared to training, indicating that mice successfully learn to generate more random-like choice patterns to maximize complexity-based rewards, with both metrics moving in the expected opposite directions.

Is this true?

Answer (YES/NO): YES